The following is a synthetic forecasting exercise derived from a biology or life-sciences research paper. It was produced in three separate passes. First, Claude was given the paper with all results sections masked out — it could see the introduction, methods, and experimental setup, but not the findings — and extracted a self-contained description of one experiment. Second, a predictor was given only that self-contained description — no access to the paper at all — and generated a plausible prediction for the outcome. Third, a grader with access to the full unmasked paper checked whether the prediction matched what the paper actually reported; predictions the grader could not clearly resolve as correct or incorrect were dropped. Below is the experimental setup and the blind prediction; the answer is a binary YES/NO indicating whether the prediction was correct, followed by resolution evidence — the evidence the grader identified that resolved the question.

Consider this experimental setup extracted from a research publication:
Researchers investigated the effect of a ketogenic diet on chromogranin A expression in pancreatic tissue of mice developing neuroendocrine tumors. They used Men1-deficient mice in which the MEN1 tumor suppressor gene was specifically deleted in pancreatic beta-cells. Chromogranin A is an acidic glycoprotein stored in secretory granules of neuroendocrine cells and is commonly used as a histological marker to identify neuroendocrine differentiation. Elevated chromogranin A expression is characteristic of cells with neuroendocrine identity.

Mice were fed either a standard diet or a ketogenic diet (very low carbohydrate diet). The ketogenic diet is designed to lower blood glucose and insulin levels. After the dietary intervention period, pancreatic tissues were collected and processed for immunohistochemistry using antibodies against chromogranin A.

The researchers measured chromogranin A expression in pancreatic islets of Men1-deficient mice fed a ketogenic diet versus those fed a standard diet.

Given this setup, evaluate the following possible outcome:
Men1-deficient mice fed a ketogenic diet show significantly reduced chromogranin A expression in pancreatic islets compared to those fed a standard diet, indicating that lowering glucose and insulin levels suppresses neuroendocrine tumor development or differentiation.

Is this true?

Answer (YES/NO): NO